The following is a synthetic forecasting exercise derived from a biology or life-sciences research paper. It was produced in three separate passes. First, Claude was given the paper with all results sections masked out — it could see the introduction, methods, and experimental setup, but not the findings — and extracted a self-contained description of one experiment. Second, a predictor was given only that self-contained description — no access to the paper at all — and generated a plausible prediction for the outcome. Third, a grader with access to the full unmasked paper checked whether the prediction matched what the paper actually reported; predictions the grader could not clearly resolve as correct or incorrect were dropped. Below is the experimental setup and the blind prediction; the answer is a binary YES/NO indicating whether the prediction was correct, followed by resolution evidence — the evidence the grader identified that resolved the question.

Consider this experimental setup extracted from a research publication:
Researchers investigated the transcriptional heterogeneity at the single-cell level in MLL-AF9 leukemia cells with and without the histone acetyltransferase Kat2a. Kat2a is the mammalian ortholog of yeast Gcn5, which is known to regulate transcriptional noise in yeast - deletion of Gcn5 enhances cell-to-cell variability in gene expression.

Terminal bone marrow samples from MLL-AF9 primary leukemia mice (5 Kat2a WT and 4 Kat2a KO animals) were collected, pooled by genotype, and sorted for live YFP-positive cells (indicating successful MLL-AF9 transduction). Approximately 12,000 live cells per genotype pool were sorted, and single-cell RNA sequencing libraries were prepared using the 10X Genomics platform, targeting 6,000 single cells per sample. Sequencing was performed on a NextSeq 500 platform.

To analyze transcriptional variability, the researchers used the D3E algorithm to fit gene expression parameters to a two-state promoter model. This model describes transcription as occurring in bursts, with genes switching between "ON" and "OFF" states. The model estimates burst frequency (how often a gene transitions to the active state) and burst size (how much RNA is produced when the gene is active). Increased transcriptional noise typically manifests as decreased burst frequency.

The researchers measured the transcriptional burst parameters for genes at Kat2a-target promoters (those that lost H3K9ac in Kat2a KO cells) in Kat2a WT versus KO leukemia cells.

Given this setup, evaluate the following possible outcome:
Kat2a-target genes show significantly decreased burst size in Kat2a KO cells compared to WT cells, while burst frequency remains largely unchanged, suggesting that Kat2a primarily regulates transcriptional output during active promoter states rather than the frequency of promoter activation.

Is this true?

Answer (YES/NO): NO